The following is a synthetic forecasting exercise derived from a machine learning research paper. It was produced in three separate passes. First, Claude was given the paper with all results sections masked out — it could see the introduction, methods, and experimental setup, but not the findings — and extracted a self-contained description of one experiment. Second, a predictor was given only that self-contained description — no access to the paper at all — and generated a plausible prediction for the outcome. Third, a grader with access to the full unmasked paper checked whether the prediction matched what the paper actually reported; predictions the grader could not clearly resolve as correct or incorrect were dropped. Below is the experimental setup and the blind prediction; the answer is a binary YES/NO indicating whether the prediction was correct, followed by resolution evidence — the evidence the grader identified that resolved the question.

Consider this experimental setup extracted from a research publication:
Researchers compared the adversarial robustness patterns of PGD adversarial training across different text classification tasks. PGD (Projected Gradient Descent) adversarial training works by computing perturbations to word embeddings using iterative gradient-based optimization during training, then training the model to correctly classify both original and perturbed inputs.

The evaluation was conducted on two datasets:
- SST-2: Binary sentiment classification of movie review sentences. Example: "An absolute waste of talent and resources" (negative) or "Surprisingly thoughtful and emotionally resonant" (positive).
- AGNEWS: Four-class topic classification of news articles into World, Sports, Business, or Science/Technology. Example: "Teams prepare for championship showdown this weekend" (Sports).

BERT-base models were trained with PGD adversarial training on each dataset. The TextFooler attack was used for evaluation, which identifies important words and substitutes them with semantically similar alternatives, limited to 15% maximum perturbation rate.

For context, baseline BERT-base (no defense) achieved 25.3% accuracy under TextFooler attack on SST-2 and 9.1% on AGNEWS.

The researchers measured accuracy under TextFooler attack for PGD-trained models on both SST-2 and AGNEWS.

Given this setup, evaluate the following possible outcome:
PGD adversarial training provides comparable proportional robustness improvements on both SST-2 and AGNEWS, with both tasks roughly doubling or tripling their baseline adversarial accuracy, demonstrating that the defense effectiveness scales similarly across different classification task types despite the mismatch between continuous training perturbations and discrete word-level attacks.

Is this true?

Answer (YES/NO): NO